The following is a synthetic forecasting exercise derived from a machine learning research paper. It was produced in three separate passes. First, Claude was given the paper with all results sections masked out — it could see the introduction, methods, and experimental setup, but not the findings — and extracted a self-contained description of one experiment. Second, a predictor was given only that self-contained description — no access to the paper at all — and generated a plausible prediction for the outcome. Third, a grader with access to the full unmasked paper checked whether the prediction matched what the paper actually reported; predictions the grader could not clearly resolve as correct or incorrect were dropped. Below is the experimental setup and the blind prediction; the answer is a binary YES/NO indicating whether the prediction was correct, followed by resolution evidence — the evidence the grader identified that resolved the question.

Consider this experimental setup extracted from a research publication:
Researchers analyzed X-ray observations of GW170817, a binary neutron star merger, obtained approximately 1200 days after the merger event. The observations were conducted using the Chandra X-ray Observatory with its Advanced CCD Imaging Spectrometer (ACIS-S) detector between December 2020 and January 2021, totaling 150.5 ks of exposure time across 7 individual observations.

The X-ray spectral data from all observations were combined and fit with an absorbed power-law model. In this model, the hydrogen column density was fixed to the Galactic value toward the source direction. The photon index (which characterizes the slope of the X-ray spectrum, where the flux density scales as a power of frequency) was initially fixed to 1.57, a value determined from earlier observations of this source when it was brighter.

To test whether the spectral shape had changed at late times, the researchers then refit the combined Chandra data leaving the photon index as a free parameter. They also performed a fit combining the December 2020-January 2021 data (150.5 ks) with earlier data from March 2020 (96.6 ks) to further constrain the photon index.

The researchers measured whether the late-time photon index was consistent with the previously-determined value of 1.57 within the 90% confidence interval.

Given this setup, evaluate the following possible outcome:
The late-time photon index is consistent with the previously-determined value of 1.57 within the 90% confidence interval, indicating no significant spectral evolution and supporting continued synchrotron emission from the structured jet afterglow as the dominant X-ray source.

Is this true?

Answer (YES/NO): YES